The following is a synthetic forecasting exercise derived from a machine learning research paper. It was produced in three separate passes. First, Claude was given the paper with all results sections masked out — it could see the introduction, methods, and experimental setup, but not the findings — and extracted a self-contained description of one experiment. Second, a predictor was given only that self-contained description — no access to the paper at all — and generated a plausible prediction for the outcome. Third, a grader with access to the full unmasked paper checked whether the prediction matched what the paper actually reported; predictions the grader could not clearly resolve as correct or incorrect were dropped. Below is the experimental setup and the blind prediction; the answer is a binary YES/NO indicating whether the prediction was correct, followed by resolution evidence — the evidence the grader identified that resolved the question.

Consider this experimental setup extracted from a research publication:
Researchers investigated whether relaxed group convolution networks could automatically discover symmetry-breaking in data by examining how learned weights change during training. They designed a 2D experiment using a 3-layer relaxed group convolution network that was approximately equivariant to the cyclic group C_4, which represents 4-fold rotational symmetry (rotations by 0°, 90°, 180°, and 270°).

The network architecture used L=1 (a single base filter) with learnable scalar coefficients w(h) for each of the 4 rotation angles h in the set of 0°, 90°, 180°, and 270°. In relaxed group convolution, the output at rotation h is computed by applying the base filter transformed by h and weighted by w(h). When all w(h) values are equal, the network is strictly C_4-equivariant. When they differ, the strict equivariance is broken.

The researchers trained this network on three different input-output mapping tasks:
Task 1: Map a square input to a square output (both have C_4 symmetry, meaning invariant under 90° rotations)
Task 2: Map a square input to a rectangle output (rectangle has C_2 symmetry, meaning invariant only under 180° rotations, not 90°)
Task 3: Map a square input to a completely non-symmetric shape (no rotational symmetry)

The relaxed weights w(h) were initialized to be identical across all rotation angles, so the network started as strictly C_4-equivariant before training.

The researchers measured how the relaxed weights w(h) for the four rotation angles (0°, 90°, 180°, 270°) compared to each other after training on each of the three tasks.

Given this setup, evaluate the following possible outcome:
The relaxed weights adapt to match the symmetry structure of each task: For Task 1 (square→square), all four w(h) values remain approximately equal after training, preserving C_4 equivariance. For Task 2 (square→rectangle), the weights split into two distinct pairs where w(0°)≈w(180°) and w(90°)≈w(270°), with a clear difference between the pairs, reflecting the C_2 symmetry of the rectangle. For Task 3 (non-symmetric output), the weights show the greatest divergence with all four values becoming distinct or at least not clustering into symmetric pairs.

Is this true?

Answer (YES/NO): YES